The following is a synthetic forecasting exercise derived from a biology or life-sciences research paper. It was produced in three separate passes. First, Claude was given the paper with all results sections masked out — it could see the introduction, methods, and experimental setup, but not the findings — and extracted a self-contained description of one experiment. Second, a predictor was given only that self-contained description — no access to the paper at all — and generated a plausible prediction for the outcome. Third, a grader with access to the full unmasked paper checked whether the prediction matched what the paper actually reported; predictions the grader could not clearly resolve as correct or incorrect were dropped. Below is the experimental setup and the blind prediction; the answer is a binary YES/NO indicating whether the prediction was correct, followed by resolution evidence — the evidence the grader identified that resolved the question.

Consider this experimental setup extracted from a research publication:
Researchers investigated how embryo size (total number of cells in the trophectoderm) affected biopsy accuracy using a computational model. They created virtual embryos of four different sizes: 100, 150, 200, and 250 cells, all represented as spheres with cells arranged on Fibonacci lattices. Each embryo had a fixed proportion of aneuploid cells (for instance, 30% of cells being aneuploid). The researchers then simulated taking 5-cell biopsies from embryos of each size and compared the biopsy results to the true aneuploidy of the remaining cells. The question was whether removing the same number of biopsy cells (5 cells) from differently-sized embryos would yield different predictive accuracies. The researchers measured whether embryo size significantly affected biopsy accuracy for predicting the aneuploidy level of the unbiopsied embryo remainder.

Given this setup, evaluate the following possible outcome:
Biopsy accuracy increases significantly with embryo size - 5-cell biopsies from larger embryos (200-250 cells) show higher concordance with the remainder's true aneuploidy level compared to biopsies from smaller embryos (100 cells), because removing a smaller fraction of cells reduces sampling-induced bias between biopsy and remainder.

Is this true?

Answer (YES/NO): NO